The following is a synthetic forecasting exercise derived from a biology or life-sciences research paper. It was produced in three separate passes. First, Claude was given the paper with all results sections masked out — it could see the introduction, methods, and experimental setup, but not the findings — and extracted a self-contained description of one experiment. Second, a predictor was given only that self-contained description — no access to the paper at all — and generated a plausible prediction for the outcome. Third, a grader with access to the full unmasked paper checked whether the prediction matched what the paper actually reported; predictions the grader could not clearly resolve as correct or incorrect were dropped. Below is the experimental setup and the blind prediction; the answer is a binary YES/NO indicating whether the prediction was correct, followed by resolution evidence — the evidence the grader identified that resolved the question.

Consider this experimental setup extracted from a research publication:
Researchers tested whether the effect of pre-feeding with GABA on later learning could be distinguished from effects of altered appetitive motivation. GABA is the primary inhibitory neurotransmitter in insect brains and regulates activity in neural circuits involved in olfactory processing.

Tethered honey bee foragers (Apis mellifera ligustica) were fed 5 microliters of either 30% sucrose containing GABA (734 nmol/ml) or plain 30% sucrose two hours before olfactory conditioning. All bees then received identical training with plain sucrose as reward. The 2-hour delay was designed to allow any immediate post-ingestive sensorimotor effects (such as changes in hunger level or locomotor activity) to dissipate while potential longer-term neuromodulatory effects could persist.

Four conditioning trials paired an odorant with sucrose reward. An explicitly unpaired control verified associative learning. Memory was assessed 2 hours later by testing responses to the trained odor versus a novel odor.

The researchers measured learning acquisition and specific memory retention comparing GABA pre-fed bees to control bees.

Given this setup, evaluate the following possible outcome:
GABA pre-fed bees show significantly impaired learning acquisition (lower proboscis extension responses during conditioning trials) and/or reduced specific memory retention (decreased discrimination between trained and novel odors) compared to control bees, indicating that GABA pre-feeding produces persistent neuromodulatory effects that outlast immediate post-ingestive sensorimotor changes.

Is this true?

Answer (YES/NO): NO